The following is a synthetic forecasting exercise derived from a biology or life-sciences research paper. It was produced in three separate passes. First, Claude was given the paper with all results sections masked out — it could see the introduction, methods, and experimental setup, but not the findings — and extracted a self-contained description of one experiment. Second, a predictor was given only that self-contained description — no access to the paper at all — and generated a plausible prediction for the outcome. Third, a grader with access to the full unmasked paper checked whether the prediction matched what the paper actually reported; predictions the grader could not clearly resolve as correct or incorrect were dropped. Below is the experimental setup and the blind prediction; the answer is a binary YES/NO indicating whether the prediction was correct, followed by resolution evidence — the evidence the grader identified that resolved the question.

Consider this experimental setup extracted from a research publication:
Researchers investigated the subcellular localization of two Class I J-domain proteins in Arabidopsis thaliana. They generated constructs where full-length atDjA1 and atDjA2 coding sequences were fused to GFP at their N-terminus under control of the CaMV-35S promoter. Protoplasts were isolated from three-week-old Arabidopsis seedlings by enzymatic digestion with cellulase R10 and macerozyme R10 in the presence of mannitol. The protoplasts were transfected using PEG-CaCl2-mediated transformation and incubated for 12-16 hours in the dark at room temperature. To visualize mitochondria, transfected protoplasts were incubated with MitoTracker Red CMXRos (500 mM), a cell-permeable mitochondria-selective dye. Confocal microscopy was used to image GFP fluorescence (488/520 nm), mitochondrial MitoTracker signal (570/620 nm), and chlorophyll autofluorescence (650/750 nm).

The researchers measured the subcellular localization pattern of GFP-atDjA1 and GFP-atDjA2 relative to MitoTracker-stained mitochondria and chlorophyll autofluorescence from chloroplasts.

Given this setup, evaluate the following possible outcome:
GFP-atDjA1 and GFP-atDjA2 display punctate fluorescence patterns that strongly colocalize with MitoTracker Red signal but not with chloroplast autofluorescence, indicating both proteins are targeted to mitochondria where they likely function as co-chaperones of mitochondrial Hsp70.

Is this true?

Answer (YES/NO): NO